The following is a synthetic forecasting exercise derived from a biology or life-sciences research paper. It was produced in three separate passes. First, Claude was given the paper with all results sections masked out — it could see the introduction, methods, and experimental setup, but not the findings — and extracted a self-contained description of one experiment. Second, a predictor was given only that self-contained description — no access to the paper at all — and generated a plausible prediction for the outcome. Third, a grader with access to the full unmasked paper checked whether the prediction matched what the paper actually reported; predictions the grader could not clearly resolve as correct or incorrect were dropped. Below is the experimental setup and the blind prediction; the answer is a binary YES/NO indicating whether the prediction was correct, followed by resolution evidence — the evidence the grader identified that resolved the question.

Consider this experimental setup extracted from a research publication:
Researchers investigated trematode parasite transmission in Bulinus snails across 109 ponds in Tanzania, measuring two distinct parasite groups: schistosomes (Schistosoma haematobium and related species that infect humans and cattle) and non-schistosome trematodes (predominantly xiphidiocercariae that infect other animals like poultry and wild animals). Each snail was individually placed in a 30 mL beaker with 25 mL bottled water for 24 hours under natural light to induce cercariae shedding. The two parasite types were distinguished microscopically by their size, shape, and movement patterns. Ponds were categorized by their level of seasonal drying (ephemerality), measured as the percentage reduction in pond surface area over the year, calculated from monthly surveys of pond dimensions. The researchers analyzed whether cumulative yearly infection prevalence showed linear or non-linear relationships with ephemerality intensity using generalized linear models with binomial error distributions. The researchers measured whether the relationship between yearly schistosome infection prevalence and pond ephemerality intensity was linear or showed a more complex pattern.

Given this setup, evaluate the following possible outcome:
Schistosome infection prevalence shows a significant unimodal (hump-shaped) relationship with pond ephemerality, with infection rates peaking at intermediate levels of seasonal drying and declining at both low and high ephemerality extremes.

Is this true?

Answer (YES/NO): YES